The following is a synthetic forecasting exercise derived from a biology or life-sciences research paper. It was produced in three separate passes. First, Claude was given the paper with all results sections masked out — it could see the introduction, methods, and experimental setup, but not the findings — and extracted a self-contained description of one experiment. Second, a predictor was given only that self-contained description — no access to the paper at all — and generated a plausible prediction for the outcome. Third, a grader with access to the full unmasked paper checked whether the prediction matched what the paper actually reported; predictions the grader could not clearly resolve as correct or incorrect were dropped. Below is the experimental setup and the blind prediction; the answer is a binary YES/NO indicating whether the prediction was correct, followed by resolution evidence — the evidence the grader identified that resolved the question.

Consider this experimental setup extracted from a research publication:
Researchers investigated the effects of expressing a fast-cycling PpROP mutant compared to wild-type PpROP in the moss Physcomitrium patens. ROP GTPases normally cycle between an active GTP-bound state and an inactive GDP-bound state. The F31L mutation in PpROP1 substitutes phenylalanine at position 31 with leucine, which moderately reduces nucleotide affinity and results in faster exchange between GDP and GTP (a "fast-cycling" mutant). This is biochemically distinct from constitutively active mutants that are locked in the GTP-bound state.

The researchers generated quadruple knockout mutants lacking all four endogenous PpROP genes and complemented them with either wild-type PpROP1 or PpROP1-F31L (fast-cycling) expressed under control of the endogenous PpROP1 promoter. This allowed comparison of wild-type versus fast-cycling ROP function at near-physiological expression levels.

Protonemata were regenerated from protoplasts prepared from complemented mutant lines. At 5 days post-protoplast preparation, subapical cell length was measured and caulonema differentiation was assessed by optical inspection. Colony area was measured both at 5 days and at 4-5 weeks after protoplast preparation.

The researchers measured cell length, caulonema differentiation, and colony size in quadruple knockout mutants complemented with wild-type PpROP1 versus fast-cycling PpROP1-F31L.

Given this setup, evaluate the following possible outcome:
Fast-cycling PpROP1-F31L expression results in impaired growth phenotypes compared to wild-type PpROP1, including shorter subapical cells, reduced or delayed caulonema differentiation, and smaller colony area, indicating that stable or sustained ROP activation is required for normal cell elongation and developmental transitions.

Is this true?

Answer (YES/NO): NO